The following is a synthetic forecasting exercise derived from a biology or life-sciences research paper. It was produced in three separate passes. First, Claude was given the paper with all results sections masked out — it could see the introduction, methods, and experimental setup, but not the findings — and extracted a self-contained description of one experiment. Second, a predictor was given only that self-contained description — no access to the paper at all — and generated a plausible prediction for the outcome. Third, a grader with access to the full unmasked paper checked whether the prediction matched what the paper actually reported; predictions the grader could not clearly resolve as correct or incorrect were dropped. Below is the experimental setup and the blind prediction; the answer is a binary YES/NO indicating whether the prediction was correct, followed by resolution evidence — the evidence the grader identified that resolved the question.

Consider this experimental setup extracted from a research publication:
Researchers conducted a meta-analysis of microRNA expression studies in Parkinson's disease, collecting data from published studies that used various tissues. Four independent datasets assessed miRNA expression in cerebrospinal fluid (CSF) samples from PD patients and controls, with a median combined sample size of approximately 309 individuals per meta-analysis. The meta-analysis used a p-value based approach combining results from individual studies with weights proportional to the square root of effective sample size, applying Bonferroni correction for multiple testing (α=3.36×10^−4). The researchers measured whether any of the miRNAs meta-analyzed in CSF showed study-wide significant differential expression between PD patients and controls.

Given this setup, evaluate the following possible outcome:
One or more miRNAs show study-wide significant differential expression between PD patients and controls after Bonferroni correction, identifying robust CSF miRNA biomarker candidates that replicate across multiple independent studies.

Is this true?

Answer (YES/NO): NO